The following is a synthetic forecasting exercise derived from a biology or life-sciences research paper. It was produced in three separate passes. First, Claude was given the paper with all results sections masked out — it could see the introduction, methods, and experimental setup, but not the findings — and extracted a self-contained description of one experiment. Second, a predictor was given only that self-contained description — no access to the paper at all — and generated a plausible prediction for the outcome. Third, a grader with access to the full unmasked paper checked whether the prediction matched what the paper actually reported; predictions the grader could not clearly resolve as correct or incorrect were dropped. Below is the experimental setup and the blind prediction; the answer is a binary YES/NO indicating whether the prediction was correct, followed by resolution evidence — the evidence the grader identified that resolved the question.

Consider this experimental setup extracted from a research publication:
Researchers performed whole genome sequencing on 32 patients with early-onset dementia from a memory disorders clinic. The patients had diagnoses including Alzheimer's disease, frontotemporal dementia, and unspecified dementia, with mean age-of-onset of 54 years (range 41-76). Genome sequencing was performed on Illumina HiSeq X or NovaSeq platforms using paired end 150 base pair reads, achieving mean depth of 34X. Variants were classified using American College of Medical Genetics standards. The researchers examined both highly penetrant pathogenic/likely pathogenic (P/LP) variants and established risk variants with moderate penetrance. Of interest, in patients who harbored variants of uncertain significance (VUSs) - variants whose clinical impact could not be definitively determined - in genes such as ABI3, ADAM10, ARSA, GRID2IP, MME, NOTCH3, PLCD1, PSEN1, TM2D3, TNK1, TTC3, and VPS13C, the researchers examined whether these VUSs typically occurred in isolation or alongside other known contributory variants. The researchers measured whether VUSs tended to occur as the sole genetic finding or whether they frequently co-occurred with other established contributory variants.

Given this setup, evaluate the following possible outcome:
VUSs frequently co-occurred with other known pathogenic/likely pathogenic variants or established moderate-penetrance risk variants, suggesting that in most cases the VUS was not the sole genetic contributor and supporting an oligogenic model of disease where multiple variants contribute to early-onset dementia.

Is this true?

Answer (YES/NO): YES